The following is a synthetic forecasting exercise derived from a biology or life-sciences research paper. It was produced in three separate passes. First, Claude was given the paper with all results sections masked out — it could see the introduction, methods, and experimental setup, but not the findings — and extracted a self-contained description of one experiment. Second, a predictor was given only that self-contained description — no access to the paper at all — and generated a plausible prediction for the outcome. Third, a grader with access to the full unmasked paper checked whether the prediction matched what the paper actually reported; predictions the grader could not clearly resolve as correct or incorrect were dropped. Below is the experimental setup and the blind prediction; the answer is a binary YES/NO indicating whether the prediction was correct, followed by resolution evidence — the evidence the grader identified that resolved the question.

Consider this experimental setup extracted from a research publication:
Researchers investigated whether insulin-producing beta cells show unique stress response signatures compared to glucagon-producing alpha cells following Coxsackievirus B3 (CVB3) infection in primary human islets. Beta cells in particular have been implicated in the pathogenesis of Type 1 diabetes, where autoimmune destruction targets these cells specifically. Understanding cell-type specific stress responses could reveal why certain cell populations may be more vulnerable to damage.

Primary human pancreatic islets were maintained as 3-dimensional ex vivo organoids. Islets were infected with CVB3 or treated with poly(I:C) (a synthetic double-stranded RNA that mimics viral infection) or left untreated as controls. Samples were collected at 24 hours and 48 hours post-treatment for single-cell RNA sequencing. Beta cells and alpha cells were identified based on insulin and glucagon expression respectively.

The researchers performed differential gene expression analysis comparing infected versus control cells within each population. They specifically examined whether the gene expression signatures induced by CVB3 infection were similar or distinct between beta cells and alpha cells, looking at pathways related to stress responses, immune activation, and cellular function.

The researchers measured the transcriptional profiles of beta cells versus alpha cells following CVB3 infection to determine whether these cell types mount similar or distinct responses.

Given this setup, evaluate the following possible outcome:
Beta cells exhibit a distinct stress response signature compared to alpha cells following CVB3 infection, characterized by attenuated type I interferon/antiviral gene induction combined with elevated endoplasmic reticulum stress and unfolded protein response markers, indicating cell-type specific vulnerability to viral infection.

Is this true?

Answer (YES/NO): NO